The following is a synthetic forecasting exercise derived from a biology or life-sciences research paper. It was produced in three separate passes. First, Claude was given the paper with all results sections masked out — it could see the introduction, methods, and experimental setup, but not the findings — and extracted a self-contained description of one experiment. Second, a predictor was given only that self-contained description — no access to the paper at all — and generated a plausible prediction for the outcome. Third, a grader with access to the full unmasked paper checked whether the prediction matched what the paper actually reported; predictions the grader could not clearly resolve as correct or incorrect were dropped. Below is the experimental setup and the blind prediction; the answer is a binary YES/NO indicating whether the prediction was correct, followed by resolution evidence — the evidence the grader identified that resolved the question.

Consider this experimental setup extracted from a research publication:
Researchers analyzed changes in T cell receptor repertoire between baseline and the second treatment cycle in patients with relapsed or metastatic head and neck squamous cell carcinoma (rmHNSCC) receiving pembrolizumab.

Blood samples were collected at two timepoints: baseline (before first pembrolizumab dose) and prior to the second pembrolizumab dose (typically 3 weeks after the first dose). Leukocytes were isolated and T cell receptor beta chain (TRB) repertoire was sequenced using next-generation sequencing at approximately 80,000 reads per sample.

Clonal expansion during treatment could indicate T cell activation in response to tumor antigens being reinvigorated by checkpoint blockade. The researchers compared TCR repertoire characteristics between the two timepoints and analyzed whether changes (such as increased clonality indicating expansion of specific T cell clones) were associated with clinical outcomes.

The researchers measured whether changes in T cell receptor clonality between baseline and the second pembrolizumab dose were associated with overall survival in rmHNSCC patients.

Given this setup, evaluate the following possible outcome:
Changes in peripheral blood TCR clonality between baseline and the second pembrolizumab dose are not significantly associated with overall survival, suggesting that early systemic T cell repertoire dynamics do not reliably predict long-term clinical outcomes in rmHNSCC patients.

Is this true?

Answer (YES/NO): NO